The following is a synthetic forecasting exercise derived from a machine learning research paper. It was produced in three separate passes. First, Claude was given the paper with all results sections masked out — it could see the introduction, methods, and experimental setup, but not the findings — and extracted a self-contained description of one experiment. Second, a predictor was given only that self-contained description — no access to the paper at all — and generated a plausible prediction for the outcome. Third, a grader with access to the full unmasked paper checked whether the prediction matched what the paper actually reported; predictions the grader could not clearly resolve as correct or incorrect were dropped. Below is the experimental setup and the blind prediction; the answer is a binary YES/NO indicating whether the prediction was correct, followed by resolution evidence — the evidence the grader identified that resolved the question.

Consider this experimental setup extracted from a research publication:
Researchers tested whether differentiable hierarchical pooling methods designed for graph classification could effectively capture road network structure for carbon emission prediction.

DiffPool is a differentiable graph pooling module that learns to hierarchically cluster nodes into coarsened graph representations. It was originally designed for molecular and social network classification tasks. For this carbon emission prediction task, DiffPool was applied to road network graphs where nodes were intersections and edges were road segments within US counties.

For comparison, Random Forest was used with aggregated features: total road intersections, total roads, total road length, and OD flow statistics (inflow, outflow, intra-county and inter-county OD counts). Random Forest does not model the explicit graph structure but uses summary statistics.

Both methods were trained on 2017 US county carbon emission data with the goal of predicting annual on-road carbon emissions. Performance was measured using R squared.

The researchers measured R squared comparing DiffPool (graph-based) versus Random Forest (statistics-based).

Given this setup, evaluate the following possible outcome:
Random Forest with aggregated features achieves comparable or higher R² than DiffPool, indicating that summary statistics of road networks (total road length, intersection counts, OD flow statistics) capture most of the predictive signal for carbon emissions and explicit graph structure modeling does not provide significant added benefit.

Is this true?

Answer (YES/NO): YES